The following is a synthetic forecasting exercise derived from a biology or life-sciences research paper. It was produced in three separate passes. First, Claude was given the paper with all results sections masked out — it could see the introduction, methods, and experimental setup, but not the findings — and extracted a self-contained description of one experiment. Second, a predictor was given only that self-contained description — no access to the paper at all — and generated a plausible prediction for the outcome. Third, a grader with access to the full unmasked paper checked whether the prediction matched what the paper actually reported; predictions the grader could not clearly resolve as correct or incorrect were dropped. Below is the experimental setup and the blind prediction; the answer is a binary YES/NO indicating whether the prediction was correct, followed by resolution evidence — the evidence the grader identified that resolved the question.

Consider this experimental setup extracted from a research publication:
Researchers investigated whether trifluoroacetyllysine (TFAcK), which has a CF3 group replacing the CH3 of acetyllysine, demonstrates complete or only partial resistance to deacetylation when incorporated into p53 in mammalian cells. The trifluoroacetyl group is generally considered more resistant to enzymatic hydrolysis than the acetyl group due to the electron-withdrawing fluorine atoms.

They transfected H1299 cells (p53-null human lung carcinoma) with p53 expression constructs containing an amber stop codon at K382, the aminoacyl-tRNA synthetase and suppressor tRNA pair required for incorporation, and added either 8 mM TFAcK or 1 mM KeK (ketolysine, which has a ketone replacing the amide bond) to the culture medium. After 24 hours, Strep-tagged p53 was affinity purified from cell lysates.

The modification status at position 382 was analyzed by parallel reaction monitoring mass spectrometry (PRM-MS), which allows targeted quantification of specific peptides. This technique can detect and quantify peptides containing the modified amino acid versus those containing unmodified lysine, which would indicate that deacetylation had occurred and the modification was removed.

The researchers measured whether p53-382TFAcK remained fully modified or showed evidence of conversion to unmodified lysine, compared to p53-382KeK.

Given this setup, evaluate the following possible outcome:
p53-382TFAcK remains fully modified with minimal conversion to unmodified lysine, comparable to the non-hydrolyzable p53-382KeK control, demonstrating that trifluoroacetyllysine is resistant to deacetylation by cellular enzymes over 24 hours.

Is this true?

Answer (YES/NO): NO